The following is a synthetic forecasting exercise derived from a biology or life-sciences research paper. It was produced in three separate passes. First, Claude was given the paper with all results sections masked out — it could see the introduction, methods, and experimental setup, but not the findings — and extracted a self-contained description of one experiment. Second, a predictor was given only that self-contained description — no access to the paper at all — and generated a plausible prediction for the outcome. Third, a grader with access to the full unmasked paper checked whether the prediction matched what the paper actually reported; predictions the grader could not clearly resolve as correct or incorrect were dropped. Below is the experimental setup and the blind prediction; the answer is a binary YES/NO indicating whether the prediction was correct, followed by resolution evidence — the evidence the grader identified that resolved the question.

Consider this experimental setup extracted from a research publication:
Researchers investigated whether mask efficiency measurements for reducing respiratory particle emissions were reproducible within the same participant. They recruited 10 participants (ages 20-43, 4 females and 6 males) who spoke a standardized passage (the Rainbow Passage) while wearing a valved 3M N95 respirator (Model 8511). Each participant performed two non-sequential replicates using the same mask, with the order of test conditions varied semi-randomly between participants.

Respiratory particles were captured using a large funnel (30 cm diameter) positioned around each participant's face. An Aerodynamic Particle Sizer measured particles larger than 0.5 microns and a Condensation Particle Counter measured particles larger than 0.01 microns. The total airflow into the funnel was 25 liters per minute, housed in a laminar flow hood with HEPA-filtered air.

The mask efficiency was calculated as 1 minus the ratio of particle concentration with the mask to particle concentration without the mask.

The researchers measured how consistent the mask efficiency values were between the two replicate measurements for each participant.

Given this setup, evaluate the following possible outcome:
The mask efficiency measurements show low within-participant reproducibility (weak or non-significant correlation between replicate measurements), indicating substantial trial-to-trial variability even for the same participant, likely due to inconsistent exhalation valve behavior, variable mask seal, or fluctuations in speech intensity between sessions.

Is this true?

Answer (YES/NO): NO